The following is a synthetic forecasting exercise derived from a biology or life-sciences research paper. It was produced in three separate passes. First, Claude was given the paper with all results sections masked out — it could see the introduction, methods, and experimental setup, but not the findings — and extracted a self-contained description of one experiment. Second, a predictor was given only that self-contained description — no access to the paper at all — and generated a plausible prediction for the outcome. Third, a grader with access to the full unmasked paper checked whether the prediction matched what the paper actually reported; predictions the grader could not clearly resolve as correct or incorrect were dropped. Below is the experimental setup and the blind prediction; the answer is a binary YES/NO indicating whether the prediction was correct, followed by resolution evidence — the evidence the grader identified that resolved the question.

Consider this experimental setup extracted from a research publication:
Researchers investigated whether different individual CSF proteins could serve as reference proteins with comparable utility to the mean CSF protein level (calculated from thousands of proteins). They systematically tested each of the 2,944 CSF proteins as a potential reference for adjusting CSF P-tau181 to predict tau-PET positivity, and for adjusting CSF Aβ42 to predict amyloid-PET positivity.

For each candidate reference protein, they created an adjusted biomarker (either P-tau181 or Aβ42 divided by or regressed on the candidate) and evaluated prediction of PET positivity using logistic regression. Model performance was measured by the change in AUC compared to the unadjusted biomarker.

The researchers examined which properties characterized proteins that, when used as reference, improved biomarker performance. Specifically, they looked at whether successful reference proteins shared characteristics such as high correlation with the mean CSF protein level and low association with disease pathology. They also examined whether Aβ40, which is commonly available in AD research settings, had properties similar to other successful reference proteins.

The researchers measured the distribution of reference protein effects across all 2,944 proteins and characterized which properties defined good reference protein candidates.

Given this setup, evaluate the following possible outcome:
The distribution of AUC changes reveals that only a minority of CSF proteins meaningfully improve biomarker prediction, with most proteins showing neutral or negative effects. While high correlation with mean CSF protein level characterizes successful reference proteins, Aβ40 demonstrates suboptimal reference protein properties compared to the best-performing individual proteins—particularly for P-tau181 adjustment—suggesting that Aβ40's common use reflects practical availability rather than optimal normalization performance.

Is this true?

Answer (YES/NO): NO